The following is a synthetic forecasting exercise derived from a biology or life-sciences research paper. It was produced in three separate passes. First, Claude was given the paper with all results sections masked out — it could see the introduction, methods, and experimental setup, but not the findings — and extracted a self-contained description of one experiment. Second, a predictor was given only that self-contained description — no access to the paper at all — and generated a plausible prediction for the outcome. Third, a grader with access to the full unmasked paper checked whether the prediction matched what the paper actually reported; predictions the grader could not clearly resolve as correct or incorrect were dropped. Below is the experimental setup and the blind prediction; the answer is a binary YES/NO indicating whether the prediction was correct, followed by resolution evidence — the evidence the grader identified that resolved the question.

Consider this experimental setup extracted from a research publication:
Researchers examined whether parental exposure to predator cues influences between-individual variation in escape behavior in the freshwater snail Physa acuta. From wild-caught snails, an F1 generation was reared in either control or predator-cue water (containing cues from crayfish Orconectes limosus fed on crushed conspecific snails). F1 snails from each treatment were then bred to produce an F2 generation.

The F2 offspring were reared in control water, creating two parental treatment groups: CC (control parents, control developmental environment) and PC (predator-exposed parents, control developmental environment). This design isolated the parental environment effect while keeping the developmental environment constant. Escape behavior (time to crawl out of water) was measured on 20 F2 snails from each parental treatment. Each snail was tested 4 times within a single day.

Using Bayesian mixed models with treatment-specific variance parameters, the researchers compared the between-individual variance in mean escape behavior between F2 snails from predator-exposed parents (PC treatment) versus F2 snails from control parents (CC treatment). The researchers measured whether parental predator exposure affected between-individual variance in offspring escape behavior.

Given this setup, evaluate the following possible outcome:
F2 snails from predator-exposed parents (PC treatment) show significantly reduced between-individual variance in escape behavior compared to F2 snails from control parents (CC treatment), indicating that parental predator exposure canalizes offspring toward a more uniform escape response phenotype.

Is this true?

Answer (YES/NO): NO